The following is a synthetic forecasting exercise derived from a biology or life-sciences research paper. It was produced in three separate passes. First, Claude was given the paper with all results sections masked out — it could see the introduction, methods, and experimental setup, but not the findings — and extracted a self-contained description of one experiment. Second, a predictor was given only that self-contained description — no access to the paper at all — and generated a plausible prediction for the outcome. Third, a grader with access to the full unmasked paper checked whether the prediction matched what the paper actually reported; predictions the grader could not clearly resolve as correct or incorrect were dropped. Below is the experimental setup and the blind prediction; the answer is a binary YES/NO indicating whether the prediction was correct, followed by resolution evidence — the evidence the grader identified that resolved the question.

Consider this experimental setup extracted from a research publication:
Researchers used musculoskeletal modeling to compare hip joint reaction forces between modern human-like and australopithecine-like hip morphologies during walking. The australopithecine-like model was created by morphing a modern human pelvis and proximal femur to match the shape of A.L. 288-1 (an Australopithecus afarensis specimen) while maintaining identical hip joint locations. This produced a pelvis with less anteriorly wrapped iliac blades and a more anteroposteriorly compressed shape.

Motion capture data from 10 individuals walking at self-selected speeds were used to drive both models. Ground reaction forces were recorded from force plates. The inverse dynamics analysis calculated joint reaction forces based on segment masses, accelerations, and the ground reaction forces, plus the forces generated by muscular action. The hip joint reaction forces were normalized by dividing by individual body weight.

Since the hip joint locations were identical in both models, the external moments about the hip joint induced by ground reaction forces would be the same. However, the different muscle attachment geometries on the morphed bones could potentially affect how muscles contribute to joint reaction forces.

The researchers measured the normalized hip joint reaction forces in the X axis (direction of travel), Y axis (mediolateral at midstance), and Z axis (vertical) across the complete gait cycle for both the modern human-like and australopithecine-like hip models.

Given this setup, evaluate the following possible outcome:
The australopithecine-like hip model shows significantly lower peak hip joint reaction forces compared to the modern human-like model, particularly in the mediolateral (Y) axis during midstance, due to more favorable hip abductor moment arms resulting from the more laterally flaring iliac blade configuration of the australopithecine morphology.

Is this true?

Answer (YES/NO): NO